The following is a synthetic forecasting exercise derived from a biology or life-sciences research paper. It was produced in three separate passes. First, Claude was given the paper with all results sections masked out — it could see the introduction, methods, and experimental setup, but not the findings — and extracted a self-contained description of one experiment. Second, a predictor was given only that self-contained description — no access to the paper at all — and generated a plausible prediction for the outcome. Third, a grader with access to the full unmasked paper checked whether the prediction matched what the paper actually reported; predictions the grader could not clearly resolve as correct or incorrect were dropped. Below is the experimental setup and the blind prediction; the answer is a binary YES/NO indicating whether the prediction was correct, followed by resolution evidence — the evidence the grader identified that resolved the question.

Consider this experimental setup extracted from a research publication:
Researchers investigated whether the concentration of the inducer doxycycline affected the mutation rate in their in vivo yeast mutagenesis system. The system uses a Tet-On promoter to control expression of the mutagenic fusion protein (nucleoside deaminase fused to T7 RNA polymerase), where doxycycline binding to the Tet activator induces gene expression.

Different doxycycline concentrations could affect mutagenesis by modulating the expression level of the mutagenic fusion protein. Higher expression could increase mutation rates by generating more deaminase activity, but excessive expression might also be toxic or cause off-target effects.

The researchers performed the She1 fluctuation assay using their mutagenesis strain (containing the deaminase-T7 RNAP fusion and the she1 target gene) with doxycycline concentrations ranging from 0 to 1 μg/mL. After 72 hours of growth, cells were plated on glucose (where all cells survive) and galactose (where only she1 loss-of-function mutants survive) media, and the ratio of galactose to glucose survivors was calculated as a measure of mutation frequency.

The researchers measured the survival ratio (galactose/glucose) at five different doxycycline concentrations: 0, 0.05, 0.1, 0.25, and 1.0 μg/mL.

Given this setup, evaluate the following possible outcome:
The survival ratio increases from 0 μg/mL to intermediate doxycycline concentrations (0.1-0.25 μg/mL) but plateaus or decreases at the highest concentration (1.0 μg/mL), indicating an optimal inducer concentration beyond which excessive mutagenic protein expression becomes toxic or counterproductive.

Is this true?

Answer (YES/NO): YES